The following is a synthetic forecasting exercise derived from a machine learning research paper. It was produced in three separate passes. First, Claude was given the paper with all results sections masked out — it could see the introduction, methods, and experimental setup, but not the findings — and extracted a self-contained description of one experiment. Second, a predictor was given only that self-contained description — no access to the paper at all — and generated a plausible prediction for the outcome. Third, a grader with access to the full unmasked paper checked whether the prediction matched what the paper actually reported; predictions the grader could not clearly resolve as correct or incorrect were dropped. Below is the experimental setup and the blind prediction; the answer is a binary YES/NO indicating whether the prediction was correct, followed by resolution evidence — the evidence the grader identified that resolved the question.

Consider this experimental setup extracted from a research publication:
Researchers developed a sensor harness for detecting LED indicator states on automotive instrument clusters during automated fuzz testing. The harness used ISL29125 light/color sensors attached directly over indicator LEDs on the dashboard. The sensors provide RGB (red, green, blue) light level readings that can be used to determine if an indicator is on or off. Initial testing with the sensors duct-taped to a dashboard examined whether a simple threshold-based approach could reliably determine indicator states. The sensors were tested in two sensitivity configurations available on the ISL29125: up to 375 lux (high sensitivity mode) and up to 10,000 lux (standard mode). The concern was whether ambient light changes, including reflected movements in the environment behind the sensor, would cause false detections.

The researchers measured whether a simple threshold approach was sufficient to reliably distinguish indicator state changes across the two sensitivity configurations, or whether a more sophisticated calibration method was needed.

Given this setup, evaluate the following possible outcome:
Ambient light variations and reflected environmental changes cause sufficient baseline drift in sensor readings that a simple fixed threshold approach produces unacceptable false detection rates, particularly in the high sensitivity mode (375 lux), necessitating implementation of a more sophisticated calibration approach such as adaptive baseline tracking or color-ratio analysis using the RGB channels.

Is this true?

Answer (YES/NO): NO